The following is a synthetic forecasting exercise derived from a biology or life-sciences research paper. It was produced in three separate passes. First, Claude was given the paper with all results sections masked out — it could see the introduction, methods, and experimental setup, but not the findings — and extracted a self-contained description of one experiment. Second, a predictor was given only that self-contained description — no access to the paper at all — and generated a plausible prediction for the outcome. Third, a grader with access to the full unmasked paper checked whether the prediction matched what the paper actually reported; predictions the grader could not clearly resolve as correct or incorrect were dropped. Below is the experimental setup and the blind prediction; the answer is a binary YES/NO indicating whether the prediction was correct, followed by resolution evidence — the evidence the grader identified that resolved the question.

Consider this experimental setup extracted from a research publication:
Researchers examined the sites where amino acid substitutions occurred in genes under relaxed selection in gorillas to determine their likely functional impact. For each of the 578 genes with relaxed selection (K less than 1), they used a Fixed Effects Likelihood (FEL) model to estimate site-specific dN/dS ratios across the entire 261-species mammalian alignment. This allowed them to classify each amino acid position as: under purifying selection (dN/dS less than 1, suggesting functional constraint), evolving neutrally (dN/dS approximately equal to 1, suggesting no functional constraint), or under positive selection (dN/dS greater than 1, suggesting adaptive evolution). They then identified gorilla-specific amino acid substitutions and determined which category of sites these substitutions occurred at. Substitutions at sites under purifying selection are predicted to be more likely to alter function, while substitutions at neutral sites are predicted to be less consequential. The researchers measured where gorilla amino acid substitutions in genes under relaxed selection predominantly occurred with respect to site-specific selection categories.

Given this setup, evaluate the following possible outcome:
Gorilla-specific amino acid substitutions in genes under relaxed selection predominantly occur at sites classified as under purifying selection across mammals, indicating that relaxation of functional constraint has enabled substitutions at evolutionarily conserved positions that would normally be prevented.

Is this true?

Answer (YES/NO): YES